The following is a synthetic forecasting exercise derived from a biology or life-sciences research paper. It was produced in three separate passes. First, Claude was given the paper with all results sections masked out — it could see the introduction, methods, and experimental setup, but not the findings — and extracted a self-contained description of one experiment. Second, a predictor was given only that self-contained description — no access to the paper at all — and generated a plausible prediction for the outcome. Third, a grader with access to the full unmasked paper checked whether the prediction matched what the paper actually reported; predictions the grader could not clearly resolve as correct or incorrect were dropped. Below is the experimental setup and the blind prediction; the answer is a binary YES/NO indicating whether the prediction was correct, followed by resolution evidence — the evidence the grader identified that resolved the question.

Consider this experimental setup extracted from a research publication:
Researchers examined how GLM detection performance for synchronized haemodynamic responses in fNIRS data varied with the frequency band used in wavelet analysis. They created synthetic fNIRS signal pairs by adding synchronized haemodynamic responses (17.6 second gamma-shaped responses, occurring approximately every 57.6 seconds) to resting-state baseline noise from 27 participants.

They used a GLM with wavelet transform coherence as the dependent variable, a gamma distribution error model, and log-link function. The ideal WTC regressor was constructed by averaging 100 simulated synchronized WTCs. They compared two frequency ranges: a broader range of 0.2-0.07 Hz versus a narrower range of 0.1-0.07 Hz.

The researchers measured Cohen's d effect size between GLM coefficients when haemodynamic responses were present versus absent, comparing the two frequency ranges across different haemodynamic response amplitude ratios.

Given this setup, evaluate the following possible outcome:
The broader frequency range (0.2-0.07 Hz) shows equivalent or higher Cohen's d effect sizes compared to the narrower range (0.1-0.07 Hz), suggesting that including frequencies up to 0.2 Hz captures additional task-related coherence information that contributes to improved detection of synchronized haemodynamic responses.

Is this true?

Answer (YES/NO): YES